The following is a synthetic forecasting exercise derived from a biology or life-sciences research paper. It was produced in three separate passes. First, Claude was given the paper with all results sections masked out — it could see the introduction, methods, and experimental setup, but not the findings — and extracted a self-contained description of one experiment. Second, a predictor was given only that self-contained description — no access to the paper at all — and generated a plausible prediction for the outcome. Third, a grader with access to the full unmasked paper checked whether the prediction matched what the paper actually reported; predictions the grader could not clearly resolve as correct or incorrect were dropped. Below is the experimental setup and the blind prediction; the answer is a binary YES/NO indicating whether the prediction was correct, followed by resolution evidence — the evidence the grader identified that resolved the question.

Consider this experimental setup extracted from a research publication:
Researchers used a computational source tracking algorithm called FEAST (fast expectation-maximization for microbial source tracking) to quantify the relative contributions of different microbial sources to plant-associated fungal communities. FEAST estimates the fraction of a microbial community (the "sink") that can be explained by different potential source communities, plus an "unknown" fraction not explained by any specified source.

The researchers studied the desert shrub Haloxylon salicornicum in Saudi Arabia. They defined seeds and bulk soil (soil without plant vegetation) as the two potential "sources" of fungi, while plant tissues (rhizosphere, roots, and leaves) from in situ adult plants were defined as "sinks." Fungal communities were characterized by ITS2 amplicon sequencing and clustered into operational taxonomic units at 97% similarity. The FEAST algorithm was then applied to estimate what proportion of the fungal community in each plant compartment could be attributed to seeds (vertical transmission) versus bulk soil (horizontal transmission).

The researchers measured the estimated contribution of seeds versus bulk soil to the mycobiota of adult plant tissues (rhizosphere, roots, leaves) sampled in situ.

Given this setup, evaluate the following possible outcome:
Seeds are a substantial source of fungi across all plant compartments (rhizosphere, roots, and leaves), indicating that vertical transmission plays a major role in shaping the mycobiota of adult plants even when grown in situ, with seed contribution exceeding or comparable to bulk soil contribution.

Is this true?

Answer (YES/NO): NO